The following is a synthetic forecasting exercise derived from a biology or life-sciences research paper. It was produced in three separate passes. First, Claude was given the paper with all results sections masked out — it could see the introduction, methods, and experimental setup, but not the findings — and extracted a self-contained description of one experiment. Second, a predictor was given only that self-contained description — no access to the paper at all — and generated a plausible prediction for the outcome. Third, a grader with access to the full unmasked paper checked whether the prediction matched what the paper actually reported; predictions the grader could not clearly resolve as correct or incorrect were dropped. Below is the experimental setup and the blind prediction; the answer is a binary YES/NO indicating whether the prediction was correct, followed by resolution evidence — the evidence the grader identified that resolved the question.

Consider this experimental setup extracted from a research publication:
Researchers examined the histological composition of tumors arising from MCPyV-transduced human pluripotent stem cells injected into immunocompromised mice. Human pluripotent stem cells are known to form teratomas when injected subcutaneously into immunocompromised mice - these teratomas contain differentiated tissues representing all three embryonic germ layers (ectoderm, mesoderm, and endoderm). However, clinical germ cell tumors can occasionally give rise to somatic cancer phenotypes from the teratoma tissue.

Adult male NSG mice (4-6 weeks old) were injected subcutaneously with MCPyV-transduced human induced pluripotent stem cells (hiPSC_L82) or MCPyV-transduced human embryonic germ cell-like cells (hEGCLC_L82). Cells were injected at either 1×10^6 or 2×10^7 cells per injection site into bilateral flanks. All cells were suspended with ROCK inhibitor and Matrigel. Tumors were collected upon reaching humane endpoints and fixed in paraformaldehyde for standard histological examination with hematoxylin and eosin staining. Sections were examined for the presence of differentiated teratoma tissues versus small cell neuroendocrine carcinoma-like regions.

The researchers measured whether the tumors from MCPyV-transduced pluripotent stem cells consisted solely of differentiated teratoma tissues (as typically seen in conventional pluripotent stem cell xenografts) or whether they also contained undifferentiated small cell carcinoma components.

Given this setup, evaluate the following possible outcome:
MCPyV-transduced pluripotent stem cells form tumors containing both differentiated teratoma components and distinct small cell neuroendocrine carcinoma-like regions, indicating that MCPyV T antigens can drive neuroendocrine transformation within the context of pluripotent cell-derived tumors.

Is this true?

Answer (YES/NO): NO